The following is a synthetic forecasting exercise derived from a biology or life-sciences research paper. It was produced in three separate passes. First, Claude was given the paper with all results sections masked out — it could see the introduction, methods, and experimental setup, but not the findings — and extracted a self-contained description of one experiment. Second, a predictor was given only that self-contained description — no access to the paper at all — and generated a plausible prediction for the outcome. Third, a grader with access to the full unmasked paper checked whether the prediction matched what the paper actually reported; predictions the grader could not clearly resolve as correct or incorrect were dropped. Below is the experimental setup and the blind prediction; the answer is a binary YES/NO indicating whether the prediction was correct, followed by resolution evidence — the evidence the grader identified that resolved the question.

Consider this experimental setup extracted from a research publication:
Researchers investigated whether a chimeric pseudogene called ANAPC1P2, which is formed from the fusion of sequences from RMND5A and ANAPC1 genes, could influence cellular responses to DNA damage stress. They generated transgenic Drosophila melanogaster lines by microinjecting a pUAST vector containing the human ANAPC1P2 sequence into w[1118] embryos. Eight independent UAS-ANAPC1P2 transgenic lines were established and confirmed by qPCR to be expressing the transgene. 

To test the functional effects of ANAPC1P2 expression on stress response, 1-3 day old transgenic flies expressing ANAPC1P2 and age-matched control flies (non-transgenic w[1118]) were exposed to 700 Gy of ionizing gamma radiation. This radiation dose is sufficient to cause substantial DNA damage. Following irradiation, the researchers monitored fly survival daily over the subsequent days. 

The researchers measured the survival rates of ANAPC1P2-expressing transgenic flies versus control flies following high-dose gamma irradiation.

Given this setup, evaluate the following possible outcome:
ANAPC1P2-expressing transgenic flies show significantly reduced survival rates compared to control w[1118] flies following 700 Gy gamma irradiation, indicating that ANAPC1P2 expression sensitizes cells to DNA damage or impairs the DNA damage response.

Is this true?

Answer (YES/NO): YES